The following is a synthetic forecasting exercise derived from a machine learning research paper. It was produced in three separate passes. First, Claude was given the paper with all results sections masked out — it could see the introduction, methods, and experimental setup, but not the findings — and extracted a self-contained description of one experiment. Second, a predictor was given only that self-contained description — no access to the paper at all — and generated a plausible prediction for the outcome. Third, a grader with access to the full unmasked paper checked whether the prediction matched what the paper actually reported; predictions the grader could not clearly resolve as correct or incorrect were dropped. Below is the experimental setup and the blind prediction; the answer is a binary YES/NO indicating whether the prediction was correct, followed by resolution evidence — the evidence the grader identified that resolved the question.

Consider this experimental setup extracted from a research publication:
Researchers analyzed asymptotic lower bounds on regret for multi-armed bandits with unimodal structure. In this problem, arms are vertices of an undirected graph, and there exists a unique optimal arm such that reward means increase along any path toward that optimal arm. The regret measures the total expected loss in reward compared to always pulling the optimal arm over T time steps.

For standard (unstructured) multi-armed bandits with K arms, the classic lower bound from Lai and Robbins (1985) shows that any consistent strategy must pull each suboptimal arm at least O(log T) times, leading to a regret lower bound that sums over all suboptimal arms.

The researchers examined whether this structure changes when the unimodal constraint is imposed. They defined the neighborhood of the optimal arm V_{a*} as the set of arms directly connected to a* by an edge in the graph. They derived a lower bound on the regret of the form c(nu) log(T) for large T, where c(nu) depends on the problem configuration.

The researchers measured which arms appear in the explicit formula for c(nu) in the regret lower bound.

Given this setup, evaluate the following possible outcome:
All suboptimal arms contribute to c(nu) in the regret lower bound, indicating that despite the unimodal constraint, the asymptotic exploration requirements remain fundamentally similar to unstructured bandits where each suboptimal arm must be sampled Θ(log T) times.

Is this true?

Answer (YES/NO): NO